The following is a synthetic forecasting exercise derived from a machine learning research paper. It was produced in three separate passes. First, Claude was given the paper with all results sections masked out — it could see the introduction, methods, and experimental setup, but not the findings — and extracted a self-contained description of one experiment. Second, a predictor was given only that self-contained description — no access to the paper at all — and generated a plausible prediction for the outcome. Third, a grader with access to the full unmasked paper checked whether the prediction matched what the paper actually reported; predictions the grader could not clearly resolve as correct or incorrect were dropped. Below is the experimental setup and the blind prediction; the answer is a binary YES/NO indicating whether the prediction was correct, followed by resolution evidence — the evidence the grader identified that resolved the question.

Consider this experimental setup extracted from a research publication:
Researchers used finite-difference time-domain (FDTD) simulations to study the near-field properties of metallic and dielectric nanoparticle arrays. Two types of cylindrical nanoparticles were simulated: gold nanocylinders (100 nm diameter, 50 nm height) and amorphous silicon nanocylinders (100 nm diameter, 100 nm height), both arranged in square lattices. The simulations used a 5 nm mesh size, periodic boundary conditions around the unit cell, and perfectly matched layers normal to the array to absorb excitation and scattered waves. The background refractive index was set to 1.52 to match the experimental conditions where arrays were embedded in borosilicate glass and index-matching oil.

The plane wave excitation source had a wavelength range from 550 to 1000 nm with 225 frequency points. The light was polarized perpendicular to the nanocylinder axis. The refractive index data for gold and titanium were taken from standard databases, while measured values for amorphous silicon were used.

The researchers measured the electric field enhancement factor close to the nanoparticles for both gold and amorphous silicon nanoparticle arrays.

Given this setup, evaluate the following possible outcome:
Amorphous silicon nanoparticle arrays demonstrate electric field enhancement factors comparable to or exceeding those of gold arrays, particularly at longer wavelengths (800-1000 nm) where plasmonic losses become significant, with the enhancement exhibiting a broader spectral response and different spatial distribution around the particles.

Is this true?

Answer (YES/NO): NO